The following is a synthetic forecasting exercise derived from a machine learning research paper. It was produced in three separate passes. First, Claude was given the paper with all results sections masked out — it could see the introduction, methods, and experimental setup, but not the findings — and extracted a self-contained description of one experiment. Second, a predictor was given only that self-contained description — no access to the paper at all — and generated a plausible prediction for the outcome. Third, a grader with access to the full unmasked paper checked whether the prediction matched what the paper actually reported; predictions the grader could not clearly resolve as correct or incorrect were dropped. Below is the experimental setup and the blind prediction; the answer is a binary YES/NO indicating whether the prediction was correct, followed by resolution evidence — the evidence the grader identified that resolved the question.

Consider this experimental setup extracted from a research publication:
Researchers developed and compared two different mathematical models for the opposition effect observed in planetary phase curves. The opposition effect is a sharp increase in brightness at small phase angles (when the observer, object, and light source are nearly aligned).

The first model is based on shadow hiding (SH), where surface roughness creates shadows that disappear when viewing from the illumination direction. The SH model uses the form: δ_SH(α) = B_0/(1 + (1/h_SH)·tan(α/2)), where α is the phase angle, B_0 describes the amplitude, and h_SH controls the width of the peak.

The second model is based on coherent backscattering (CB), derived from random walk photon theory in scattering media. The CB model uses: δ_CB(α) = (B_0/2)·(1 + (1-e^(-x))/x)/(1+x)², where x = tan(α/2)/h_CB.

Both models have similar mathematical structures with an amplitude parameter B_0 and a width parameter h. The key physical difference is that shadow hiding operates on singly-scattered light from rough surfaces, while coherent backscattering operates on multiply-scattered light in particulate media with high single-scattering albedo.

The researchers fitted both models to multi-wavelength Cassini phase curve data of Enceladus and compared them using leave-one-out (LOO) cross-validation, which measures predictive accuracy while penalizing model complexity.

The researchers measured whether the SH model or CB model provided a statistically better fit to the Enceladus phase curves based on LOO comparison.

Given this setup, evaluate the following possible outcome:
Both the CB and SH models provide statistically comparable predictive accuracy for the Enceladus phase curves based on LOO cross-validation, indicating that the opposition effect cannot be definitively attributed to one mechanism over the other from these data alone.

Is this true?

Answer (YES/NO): YES